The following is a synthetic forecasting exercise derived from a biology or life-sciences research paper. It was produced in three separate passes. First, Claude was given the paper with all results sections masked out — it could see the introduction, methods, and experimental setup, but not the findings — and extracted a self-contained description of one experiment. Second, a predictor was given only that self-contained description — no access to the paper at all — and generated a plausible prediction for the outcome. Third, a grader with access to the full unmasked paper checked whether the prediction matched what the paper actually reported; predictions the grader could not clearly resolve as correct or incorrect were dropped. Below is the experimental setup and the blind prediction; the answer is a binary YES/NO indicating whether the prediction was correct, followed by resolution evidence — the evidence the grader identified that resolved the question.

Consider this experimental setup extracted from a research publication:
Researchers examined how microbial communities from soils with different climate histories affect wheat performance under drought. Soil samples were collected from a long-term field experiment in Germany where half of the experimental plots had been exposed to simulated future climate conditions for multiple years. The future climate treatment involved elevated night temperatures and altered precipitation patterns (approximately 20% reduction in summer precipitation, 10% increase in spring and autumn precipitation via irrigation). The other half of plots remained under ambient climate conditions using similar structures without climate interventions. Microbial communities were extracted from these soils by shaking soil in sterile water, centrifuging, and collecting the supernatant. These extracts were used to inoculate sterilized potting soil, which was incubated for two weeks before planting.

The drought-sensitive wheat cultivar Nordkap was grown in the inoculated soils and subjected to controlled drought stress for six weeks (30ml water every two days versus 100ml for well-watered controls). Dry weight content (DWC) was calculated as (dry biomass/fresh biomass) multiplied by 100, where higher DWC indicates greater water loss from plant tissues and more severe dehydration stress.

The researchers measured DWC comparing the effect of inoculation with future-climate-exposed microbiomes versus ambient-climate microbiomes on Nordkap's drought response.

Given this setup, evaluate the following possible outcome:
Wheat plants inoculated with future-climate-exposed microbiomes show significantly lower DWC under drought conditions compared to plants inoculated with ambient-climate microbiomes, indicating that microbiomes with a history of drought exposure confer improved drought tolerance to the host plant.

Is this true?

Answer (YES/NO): NO